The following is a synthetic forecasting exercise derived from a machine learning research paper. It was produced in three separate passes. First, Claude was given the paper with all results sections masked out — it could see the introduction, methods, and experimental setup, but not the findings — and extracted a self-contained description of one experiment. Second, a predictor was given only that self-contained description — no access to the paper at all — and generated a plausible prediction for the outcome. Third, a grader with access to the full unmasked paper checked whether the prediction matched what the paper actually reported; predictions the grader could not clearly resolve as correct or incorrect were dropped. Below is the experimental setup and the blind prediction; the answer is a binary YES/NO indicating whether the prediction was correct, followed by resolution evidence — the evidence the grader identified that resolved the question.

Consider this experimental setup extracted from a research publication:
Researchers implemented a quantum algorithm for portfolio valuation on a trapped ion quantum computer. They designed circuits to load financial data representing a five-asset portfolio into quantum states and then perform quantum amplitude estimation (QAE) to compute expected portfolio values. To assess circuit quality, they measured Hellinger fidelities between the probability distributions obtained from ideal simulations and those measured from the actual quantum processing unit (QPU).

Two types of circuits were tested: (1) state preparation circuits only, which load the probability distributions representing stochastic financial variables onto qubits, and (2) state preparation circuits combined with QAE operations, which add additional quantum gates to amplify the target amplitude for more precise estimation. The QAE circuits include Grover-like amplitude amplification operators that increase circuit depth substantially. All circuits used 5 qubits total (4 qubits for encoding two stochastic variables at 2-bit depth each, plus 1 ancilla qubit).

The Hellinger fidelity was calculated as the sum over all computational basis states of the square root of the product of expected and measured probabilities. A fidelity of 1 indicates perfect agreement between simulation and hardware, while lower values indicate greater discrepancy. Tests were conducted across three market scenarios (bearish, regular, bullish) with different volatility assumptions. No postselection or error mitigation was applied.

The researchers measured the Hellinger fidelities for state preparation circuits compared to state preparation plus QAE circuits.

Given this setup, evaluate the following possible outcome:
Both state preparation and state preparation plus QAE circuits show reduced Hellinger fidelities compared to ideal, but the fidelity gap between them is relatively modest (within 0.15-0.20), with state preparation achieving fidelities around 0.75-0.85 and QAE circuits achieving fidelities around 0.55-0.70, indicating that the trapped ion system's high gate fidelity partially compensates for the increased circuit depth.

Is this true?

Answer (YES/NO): NO